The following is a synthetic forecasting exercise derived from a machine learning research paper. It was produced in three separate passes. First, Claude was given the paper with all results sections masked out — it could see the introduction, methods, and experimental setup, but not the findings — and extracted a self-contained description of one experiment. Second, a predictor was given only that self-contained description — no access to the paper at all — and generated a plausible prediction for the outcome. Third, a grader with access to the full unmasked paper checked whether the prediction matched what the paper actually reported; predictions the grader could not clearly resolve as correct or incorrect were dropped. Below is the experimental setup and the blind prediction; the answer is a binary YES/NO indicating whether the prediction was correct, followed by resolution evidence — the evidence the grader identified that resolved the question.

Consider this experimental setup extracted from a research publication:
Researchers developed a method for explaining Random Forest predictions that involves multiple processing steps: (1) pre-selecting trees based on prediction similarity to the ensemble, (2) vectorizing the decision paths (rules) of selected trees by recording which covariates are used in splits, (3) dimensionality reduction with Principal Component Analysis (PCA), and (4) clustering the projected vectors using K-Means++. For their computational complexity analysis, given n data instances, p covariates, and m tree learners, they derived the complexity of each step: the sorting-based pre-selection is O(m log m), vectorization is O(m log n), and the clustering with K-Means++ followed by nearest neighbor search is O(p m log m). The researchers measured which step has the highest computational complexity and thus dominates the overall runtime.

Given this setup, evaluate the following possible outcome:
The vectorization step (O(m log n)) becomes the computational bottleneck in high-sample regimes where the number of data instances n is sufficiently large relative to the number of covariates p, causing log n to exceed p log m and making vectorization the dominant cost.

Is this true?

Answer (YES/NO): NO